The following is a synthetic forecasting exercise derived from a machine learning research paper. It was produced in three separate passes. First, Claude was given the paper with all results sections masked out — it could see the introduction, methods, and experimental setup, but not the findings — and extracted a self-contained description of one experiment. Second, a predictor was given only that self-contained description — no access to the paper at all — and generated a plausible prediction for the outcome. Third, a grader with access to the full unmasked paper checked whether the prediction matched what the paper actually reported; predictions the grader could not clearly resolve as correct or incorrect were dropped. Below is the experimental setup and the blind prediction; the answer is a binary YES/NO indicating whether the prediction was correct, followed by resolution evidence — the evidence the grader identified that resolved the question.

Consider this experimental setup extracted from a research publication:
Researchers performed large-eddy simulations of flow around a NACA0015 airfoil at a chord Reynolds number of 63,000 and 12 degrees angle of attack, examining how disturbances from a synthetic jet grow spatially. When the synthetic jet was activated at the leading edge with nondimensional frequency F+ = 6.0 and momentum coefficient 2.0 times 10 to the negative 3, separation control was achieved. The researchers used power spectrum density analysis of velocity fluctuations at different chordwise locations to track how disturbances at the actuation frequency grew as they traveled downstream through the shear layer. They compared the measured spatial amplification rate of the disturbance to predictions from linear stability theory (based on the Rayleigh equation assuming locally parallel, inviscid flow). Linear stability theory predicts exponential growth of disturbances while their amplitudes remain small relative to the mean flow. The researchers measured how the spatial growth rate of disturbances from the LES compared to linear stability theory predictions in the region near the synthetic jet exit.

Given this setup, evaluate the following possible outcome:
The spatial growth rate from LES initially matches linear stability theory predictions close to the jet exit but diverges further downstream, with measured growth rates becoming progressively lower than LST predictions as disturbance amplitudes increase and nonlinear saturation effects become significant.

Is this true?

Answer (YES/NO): NO